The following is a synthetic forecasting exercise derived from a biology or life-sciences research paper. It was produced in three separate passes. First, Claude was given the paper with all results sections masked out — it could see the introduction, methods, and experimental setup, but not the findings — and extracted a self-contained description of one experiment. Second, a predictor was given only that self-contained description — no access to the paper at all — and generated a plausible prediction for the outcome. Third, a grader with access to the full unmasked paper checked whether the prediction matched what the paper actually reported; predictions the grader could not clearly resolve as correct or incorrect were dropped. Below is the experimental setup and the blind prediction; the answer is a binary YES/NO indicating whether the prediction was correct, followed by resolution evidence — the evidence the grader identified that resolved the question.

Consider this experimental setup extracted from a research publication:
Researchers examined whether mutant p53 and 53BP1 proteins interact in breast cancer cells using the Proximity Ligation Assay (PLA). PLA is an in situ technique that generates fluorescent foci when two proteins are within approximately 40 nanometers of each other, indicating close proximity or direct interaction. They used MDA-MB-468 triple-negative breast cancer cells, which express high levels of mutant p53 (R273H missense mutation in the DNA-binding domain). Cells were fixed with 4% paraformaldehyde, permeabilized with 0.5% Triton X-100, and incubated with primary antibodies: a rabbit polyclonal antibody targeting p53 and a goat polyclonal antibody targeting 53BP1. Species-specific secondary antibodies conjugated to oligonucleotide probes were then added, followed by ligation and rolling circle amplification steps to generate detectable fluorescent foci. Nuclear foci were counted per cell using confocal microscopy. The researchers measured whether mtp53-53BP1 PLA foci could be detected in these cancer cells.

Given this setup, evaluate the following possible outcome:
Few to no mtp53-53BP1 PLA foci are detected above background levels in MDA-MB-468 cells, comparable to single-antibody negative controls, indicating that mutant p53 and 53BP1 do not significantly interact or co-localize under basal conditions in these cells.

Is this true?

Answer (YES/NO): NO